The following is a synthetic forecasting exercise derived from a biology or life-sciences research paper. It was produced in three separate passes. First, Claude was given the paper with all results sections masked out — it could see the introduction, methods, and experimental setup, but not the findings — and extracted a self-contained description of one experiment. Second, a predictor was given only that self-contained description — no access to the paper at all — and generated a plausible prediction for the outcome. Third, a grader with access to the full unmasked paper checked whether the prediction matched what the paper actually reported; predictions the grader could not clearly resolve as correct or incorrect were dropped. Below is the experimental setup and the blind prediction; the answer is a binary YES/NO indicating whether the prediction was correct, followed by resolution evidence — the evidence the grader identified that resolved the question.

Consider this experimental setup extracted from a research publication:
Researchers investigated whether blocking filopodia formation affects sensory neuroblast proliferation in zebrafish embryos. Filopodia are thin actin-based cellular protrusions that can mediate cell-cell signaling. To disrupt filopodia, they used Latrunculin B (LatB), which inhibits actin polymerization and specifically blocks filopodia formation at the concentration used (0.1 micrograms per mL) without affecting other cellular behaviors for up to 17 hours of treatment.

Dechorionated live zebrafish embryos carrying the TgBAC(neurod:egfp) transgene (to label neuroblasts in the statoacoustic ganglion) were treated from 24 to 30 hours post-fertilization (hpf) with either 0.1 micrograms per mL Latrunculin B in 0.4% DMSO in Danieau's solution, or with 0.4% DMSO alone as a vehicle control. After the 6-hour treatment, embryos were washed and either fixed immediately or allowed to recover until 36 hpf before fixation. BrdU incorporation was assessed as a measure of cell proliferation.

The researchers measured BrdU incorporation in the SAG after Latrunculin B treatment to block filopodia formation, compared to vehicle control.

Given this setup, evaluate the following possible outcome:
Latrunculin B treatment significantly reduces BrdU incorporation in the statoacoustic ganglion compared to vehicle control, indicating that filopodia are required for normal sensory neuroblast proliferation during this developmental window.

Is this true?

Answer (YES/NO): NO